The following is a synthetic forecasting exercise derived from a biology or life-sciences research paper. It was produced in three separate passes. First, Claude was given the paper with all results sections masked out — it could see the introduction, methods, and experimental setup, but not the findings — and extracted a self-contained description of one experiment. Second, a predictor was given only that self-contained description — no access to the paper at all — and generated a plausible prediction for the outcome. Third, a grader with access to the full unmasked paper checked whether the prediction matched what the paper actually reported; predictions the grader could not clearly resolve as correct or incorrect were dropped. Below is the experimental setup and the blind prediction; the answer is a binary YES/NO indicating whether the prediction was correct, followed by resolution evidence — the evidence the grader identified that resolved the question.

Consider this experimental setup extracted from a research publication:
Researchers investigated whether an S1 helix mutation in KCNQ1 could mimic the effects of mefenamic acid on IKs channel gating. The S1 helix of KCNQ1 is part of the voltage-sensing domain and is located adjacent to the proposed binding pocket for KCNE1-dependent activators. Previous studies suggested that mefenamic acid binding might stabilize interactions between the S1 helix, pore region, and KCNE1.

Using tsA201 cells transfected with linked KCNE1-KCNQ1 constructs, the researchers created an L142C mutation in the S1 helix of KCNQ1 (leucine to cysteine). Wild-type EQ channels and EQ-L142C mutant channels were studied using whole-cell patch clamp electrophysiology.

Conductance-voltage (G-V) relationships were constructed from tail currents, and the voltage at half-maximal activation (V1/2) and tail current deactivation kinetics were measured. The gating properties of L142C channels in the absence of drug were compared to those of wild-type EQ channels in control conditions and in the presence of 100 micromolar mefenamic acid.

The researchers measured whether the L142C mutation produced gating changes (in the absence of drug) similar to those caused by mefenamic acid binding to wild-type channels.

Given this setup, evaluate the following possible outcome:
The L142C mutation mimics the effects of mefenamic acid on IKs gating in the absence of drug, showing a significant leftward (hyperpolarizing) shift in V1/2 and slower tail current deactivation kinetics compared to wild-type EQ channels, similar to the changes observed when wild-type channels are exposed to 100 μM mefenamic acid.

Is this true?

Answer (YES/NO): YES